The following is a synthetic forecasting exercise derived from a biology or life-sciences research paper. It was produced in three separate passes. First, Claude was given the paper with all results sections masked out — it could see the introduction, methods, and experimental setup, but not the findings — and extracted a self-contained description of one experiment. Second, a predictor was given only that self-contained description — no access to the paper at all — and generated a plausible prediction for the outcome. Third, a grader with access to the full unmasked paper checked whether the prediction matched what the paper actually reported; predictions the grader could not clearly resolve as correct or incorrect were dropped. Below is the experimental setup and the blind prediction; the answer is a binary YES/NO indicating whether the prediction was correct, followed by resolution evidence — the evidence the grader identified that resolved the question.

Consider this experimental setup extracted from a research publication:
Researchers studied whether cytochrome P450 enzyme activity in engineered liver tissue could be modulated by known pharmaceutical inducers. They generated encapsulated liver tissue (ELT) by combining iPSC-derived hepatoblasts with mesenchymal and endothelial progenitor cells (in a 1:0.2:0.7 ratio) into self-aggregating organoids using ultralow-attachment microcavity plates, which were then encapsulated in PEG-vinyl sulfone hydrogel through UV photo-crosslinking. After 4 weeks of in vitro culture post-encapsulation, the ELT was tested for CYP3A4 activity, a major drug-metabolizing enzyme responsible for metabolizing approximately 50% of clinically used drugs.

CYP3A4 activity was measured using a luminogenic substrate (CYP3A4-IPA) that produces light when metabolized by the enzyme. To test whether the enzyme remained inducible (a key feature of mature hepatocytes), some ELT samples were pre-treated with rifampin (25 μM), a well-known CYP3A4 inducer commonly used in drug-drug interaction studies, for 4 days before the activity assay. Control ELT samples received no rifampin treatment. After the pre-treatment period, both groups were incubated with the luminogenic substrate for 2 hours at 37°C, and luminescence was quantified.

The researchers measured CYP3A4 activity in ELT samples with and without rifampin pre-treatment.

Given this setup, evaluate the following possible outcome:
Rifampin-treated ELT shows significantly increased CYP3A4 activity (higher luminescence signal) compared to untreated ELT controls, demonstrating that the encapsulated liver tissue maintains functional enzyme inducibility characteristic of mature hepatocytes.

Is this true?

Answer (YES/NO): YES